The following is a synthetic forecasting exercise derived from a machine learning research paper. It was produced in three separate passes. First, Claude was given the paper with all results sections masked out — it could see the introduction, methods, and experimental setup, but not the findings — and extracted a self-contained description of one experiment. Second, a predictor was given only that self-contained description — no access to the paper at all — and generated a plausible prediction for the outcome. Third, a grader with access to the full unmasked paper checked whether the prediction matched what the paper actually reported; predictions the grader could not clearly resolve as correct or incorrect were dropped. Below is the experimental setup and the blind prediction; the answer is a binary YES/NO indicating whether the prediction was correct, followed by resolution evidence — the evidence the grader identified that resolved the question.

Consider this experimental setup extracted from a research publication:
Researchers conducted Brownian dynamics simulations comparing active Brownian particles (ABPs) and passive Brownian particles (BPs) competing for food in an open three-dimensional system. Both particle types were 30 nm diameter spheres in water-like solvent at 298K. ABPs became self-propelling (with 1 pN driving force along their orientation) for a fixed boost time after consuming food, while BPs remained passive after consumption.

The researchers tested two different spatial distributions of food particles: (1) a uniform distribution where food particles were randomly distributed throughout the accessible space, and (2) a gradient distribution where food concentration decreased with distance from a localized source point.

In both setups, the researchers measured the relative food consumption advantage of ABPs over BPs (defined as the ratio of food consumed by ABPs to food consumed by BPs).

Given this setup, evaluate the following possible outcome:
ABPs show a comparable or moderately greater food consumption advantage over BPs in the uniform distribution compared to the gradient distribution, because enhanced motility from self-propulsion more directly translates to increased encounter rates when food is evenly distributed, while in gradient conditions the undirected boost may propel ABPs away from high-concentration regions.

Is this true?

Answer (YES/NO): NO